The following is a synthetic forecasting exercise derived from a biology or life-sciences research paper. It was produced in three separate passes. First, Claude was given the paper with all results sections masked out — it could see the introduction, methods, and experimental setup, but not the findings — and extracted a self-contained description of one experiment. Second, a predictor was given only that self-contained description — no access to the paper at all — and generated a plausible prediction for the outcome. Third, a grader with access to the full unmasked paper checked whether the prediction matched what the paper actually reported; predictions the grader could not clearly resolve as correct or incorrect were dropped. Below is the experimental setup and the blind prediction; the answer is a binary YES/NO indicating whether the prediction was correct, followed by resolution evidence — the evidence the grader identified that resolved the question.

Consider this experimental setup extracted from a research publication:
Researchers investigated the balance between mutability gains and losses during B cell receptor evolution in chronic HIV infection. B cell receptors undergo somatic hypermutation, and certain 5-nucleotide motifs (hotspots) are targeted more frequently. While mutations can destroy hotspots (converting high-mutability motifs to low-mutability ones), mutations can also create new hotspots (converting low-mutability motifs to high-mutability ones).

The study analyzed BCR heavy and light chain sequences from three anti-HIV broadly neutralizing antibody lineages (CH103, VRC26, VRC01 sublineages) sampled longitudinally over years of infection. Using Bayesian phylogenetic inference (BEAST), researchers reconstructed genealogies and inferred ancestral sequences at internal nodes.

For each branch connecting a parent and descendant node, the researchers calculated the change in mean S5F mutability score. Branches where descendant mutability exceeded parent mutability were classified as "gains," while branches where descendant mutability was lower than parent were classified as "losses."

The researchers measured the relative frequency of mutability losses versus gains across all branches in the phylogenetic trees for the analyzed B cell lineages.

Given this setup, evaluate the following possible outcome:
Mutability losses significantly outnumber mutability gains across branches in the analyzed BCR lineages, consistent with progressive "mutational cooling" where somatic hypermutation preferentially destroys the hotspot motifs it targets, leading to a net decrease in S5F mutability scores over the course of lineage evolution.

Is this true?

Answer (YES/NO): YES